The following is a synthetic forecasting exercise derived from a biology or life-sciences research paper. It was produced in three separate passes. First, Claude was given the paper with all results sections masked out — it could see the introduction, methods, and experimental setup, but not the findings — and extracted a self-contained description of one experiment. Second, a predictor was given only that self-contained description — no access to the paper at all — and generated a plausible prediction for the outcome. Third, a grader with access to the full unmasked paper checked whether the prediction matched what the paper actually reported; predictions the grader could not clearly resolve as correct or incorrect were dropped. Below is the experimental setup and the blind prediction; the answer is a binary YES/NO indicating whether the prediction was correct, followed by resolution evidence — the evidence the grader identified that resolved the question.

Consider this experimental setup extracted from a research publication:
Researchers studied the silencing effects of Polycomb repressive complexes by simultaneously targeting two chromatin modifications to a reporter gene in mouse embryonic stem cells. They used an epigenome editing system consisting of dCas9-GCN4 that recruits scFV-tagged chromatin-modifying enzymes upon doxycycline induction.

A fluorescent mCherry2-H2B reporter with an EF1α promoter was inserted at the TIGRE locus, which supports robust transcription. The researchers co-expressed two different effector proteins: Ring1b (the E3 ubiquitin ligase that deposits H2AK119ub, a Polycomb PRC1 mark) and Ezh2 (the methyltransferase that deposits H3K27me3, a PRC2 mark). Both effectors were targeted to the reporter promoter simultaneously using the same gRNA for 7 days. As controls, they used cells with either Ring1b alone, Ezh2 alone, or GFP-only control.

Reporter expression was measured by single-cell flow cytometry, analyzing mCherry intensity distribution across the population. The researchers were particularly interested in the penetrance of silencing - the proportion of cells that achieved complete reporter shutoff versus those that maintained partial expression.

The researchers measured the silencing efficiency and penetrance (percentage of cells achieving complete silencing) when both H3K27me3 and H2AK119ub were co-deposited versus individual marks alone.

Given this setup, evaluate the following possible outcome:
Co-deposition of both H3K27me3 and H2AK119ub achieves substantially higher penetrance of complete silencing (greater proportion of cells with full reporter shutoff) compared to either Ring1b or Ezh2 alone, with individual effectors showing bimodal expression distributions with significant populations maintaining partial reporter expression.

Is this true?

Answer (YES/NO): YES